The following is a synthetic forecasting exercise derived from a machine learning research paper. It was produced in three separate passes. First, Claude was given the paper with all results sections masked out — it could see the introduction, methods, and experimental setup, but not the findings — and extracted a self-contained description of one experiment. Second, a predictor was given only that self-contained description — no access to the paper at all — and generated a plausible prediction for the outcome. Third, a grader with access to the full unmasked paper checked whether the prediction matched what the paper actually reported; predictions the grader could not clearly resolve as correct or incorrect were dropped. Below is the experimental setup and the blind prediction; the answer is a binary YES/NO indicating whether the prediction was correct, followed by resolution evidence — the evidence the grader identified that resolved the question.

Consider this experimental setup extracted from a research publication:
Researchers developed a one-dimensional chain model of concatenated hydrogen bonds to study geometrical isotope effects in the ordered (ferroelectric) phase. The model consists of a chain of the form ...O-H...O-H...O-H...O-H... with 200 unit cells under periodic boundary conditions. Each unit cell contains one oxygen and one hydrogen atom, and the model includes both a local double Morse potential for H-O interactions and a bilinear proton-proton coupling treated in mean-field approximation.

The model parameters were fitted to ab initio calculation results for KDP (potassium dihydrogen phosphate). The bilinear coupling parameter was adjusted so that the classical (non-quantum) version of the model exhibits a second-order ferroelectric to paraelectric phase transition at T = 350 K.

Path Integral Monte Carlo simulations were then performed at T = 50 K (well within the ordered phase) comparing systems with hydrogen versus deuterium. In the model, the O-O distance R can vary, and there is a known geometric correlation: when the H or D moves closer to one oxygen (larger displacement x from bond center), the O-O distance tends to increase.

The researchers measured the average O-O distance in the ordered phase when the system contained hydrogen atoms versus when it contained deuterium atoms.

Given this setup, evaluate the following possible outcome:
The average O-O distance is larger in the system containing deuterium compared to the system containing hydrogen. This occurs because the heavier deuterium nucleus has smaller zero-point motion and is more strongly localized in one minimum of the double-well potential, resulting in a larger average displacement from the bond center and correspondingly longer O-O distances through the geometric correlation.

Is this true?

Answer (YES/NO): YES